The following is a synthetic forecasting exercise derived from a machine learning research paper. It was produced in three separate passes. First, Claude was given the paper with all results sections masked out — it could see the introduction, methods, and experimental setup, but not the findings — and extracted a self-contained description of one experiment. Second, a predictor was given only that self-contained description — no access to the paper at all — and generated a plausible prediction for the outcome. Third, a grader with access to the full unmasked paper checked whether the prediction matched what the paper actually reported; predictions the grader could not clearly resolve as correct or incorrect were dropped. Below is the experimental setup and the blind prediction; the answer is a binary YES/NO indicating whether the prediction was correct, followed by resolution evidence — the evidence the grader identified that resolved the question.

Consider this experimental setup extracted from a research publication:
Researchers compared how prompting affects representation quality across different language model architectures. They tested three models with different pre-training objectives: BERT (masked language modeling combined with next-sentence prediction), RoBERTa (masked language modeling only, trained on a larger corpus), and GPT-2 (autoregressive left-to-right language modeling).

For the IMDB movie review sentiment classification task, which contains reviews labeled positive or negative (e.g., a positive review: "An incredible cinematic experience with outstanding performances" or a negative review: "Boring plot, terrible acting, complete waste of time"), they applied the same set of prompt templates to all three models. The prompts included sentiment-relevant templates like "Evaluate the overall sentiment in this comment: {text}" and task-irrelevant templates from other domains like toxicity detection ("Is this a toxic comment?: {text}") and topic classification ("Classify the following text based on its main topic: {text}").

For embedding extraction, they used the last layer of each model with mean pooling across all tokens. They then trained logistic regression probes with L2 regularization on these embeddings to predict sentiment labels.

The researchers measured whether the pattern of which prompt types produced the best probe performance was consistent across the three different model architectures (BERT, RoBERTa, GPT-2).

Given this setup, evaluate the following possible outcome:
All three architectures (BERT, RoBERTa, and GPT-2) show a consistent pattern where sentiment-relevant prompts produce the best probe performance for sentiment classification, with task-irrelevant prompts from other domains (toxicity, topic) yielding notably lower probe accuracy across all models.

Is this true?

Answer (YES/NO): NO